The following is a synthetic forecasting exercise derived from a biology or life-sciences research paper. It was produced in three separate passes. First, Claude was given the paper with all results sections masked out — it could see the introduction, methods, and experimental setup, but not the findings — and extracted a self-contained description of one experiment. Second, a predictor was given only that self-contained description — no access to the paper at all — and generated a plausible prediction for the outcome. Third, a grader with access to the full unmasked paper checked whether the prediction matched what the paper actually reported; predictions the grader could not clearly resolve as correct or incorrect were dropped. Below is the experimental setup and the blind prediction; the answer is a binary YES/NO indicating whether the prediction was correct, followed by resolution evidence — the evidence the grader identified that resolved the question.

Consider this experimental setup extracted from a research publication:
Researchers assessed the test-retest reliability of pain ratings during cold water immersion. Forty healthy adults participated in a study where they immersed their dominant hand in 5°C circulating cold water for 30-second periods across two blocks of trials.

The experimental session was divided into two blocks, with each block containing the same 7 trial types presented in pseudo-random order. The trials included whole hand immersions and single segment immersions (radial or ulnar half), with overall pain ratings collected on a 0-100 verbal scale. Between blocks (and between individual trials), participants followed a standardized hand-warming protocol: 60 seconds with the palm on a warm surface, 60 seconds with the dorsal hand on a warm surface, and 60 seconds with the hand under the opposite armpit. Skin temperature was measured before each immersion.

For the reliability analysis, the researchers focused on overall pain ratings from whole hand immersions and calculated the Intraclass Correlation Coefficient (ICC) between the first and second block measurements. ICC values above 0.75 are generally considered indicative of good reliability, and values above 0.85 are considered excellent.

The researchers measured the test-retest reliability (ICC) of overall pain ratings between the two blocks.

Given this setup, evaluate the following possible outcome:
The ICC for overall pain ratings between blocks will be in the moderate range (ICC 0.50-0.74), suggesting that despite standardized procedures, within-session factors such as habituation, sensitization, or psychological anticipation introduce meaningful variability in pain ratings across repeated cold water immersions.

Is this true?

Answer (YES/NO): NO